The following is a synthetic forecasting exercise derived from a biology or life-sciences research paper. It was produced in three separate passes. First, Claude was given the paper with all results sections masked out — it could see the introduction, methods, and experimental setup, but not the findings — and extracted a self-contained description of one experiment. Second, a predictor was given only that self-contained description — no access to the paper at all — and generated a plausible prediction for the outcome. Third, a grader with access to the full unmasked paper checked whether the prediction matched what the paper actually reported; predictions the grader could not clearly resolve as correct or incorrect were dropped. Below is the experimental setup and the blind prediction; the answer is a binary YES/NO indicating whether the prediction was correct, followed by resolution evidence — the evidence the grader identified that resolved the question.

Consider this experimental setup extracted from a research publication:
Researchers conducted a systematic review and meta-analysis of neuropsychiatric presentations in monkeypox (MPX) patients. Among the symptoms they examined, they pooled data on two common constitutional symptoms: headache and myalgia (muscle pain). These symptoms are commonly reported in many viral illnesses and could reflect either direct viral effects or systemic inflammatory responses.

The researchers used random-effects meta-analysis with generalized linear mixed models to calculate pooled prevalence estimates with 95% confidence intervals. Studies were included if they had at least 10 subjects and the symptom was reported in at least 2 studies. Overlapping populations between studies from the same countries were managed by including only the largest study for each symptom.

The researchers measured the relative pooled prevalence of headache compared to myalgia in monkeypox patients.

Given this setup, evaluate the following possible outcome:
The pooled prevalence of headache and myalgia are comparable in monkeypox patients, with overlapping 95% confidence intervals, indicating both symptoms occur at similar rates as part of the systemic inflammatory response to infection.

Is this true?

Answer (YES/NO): YES